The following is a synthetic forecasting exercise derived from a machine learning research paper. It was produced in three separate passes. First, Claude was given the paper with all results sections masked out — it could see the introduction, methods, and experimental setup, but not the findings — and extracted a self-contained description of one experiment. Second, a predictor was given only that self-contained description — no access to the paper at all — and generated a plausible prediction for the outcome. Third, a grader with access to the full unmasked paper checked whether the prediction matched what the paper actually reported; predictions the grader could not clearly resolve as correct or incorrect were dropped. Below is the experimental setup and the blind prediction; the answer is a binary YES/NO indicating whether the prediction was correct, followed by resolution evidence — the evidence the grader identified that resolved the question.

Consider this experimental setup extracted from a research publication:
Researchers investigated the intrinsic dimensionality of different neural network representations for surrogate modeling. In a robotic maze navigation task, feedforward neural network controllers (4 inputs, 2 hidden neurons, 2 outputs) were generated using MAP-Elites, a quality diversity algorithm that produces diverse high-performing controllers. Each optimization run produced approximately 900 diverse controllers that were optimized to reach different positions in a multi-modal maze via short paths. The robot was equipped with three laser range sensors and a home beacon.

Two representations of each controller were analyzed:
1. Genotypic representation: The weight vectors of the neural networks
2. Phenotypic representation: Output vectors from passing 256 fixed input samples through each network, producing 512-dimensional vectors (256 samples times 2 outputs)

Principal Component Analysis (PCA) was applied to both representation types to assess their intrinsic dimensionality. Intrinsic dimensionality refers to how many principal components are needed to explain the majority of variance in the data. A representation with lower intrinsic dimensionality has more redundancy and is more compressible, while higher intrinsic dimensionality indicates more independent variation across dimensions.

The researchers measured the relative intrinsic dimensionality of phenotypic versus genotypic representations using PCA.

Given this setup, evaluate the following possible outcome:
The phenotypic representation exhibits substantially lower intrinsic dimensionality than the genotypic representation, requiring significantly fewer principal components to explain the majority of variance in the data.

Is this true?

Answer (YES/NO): YES